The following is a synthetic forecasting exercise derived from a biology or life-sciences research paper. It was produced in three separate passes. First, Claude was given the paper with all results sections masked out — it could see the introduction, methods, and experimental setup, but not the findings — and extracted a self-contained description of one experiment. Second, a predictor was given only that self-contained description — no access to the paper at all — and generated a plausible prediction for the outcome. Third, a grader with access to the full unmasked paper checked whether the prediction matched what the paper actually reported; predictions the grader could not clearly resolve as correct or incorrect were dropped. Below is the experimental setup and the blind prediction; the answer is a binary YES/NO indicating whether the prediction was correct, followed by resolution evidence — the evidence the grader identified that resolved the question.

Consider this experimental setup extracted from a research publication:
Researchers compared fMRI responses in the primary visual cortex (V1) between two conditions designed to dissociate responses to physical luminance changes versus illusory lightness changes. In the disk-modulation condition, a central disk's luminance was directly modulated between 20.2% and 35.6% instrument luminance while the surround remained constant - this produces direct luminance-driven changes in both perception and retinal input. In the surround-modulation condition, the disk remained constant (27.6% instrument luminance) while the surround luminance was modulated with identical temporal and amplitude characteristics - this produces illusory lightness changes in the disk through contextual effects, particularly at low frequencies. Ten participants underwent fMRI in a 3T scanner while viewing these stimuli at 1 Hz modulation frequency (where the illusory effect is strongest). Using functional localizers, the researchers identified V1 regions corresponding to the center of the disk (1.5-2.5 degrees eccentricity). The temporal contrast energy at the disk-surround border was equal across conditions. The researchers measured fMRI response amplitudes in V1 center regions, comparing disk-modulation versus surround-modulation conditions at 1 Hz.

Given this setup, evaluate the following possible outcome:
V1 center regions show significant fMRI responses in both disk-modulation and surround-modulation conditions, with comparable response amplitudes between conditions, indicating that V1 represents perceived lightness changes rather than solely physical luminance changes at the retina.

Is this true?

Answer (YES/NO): YES